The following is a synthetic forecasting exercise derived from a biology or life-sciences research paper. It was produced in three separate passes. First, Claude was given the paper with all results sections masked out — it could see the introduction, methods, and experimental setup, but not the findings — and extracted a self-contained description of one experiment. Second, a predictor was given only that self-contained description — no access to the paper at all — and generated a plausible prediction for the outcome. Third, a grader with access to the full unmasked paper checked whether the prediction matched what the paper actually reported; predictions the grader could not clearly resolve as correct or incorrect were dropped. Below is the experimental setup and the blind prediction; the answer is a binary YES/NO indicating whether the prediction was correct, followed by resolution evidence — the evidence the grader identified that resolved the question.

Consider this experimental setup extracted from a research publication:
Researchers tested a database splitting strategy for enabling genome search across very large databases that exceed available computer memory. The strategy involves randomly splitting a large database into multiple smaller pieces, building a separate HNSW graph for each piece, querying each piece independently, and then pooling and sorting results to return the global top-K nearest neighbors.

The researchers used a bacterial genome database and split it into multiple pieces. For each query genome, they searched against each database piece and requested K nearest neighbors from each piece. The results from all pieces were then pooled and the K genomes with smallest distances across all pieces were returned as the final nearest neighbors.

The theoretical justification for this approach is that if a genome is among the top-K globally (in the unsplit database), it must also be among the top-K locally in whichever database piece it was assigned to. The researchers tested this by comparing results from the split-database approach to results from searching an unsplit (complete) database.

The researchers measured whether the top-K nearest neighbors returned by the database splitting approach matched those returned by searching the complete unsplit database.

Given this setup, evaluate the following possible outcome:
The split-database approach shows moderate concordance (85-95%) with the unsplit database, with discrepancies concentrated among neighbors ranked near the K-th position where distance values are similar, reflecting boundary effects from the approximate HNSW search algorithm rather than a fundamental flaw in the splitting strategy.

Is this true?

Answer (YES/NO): NO